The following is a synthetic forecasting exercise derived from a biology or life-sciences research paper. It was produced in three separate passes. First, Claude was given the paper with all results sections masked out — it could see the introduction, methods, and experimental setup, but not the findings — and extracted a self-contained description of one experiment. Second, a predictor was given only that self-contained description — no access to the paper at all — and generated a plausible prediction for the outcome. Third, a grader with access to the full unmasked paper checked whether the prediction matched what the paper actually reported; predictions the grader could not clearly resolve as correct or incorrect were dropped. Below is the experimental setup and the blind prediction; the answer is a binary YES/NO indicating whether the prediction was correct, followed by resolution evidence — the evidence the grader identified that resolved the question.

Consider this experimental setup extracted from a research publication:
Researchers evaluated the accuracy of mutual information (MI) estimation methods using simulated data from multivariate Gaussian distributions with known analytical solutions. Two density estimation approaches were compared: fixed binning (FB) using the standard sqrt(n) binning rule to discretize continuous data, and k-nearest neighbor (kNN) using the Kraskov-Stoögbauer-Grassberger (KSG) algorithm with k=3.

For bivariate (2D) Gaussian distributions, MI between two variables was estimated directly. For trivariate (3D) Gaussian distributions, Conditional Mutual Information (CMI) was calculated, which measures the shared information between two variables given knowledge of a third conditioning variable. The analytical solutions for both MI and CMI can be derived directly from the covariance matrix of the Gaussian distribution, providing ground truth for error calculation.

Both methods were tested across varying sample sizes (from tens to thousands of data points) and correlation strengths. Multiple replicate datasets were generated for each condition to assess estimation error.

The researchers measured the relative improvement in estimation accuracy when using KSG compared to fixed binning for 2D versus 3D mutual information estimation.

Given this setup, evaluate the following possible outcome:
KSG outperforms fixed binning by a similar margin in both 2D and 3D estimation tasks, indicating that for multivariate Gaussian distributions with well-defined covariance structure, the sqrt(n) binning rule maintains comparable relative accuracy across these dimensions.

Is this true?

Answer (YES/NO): NO